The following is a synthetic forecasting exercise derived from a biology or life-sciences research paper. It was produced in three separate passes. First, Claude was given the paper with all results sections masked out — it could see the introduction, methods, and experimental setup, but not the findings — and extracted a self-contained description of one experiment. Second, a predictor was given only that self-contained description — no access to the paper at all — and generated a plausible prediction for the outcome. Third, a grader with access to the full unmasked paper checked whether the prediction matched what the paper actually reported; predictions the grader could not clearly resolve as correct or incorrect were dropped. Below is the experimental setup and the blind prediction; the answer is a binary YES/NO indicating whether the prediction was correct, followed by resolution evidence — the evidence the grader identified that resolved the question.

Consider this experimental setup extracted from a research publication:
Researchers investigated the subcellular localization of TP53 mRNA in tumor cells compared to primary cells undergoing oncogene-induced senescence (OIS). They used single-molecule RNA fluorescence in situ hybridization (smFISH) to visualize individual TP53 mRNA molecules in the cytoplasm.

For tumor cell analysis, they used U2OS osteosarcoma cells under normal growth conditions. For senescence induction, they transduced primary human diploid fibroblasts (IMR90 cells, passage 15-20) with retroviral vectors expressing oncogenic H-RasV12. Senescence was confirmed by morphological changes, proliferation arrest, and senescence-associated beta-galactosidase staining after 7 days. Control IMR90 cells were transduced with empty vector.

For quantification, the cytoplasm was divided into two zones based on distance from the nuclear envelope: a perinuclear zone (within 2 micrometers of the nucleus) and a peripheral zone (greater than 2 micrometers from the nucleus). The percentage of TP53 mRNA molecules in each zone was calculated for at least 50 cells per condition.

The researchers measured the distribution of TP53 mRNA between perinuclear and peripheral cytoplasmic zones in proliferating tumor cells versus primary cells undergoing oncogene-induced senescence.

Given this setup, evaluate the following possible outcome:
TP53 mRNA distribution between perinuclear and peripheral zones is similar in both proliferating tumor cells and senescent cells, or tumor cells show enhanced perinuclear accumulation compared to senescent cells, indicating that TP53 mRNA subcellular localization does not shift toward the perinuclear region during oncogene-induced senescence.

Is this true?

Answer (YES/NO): NO